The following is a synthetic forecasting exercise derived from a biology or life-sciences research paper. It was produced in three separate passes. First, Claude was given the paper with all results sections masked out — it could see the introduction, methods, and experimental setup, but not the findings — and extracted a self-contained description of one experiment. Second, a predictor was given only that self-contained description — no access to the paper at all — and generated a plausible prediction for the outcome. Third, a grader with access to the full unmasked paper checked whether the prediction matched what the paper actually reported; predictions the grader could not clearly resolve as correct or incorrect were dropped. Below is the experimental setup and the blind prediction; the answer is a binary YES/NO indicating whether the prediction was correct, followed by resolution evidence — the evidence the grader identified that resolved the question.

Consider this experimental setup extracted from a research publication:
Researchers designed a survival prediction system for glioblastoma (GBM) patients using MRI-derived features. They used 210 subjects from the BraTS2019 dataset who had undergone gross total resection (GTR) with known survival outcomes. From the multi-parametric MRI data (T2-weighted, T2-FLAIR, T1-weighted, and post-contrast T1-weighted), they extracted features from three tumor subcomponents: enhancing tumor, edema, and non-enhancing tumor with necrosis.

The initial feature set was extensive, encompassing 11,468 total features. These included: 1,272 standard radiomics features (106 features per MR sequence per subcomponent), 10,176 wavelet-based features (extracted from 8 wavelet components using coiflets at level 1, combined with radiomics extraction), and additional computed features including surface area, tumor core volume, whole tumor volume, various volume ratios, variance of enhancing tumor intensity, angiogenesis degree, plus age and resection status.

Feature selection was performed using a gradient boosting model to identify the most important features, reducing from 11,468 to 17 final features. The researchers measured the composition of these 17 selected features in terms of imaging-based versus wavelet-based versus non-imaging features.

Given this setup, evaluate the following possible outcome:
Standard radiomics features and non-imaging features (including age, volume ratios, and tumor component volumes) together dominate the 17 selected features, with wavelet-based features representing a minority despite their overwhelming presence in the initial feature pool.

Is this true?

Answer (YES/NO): YES